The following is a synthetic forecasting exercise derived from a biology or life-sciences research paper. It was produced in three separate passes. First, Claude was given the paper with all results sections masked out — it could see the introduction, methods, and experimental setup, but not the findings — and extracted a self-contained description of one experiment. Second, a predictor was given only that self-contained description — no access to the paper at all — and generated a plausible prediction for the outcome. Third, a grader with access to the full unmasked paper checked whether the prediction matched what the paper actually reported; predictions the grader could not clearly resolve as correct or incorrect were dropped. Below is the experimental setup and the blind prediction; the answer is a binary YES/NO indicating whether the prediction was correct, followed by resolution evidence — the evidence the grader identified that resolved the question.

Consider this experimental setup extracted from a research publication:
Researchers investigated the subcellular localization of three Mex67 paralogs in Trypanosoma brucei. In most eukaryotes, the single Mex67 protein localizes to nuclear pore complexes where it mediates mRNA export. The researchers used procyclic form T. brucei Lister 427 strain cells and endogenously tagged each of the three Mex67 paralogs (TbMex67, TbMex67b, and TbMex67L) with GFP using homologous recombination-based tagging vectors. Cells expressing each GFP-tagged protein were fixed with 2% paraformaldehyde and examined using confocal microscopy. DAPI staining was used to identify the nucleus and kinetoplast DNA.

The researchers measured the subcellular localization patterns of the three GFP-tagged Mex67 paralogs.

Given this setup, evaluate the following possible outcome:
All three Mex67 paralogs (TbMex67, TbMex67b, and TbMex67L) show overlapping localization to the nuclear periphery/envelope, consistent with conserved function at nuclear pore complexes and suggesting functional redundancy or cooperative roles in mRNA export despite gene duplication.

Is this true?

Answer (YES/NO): NO